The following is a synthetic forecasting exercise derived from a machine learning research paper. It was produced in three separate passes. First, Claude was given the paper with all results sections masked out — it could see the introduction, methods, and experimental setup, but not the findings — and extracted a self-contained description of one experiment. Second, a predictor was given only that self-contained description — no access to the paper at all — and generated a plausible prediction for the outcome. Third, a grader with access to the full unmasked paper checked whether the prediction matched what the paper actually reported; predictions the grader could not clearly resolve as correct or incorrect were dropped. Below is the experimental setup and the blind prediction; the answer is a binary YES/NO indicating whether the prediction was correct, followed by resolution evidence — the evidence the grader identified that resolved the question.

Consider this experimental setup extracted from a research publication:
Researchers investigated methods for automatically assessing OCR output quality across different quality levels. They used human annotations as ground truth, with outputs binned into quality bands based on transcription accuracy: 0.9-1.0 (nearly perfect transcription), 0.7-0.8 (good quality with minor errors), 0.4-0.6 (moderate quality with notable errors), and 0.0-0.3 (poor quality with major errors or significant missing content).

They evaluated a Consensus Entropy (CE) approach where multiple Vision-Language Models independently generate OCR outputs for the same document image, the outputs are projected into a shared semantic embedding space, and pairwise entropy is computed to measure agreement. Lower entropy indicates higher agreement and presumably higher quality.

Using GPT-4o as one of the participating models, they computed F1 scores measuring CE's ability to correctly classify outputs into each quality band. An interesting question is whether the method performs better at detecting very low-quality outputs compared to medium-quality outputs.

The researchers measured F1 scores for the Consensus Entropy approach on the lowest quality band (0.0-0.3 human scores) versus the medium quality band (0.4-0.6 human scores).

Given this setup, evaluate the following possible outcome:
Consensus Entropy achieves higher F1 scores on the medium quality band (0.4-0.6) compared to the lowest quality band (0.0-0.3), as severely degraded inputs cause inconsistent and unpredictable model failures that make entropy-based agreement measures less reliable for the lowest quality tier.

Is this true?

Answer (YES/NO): NO